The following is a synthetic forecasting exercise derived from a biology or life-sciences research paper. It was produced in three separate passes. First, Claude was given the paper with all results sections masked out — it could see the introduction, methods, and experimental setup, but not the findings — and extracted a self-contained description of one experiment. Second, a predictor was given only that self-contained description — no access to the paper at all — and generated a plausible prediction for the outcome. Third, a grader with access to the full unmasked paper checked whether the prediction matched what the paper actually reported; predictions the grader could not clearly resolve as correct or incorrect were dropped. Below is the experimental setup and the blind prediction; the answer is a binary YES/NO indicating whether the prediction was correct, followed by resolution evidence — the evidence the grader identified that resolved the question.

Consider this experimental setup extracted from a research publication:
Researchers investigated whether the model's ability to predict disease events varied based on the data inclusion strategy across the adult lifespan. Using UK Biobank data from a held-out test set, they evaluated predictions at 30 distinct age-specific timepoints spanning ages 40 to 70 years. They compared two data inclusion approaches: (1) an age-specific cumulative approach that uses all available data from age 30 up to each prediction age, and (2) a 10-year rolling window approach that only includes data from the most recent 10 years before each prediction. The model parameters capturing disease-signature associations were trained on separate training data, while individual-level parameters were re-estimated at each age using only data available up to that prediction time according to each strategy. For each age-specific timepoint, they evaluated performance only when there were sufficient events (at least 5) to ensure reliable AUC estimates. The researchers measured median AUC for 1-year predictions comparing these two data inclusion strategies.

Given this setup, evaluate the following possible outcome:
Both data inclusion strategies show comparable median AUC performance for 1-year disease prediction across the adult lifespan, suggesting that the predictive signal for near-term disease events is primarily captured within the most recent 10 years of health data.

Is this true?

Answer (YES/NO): NO